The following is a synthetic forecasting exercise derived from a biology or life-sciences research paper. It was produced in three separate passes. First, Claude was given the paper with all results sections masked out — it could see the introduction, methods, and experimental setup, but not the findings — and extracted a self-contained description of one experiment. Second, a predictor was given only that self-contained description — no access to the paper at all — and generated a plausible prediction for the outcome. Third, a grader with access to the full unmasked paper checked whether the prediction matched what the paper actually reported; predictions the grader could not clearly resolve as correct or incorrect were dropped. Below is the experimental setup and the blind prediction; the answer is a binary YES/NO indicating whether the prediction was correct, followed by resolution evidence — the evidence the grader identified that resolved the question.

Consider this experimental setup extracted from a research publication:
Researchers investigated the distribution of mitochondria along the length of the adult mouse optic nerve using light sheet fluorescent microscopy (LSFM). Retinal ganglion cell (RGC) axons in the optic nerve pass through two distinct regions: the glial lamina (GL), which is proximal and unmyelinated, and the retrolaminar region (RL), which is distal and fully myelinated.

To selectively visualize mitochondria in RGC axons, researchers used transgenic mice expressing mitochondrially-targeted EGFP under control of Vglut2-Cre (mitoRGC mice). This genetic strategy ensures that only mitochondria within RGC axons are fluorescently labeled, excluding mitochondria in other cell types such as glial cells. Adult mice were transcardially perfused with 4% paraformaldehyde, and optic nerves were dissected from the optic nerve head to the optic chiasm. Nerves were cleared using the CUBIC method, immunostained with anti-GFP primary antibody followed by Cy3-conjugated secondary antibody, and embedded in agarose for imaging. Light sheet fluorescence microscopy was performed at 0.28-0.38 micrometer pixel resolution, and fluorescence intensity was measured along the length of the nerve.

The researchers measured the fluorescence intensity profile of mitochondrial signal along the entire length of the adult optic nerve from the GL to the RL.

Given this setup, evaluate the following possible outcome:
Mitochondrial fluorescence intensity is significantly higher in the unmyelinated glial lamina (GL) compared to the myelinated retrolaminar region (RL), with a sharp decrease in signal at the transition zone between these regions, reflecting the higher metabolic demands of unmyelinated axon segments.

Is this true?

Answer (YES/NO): NO